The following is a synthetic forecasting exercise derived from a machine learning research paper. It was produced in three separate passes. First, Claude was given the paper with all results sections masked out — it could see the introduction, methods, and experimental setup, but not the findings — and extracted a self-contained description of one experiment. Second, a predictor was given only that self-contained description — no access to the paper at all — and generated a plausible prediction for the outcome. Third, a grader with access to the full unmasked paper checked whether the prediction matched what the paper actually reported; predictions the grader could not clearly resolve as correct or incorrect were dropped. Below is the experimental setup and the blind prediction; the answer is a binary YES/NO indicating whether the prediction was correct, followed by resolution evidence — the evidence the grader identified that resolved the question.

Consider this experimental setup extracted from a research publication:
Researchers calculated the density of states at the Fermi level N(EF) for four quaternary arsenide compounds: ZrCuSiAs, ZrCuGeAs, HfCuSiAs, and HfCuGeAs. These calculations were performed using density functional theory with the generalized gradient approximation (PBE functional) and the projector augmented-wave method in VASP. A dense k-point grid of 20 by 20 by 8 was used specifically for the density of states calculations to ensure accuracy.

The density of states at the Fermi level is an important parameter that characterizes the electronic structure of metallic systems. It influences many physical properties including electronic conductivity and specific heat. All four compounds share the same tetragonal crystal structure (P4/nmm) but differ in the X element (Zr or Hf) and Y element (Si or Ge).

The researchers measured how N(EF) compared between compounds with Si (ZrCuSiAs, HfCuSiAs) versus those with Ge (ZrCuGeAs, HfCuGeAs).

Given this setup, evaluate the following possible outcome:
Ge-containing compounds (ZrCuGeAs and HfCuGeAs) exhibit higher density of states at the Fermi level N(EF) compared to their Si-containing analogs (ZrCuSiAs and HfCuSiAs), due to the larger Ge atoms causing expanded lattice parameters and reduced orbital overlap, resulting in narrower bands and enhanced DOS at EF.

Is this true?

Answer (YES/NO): NO